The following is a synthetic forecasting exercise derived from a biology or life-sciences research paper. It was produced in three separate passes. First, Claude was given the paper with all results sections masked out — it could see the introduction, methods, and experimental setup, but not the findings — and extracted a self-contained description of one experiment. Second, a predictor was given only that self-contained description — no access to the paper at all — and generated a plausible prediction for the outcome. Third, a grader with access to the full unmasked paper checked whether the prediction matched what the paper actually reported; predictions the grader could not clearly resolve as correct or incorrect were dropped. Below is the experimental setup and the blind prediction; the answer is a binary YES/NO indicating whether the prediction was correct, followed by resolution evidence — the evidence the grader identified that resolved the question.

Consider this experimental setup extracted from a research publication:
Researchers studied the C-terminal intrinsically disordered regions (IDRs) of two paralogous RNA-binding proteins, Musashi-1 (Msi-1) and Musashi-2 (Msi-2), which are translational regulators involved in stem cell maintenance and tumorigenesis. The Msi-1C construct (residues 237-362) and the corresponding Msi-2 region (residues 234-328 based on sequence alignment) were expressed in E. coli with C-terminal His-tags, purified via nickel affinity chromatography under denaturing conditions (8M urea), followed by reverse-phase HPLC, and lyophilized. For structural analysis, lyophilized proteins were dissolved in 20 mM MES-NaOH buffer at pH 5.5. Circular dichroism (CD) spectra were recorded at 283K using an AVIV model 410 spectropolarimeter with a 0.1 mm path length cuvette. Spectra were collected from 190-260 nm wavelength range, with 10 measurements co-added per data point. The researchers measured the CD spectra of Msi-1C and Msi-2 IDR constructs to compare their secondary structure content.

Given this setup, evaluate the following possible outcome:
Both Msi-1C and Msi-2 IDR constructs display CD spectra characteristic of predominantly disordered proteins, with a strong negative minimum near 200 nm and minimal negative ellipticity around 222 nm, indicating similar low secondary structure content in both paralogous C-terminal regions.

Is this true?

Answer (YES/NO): NO